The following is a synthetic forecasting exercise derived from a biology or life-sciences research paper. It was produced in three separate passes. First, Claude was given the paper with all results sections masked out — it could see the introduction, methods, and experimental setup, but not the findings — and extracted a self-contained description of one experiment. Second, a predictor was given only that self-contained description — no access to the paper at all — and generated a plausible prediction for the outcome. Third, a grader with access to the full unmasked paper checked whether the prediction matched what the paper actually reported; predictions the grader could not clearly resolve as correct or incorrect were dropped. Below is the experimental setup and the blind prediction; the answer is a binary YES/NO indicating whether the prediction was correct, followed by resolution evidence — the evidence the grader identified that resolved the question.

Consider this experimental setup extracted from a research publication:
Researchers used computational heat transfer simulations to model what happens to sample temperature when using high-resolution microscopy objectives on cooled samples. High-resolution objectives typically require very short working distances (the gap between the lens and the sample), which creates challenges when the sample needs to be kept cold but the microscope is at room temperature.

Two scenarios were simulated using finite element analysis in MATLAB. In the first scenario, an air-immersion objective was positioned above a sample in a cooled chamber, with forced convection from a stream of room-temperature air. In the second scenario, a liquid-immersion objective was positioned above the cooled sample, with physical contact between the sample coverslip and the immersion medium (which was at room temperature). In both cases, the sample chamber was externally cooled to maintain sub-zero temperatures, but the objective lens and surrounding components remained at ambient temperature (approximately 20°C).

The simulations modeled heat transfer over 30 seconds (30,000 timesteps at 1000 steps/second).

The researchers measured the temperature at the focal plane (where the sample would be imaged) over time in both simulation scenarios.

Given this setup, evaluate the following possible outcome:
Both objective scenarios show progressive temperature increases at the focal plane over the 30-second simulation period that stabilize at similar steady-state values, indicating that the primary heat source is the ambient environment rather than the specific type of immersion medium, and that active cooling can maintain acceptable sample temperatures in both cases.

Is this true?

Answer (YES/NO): NO